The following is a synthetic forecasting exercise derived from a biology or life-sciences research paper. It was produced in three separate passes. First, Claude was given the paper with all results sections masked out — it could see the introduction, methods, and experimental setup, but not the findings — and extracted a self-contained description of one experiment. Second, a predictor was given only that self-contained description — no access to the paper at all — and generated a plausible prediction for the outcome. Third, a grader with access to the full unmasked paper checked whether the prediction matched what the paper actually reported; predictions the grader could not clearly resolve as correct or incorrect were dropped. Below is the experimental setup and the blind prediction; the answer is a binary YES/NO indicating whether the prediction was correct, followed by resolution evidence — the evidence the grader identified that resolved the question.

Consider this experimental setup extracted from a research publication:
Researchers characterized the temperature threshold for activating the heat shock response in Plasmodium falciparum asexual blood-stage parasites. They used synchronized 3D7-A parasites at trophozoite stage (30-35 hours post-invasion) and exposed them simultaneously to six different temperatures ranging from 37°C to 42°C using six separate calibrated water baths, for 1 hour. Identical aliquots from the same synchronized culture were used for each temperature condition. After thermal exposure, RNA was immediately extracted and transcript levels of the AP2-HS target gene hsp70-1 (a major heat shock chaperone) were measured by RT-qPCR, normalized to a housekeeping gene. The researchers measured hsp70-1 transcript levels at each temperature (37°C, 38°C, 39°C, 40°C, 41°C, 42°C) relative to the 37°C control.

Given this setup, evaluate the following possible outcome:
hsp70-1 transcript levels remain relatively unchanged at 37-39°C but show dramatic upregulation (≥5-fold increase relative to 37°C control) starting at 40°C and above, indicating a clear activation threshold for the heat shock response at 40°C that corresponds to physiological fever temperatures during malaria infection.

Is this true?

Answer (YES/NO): NO